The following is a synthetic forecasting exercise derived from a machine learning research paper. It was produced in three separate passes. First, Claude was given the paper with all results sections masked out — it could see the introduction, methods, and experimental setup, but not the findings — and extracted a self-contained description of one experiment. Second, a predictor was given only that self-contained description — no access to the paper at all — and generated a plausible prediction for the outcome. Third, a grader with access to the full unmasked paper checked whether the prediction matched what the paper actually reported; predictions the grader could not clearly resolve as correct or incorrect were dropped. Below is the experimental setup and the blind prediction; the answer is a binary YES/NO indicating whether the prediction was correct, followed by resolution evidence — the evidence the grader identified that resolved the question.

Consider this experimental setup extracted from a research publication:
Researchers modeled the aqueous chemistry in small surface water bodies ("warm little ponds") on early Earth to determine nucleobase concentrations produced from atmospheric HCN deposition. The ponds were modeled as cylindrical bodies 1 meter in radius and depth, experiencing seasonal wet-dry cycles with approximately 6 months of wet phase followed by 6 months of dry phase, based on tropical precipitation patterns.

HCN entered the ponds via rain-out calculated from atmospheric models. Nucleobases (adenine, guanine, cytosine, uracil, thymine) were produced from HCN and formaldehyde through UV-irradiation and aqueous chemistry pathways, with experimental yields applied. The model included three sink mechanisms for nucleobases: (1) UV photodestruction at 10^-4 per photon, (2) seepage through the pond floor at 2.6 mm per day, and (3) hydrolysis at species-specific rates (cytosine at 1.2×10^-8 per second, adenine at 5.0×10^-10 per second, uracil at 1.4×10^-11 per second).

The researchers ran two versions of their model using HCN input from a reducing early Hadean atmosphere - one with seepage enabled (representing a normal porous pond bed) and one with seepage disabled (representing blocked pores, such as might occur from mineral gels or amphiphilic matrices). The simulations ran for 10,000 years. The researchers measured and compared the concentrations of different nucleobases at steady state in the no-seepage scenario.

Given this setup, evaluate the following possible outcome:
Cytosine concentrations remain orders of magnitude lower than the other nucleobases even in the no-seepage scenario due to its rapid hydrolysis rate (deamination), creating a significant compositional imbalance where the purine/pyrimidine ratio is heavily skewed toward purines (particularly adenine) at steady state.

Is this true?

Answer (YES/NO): NO